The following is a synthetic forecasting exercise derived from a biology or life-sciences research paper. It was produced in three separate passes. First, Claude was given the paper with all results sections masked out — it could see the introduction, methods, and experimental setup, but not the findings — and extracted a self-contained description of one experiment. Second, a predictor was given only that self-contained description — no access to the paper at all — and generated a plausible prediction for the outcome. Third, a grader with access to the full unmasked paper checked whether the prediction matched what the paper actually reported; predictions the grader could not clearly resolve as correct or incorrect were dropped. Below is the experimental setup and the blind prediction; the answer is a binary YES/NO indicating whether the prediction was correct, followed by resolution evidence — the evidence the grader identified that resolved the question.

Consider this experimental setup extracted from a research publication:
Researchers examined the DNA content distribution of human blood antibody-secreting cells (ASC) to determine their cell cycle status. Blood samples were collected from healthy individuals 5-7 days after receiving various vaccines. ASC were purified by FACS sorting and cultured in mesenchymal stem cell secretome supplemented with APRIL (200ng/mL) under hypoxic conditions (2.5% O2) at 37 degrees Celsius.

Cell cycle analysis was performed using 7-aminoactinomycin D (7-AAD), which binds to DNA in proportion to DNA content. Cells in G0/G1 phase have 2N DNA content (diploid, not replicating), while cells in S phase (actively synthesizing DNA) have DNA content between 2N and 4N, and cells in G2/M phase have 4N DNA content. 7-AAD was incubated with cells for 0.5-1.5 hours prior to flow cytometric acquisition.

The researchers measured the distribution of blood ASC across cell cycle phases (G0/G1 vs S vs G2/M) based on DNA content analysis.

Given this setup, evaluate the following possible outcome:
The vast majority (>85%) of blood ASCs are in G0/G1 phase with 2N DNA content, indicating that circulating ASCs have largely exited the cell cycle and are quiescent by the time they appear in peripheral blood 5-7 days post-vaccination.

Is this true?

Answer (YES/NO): YES